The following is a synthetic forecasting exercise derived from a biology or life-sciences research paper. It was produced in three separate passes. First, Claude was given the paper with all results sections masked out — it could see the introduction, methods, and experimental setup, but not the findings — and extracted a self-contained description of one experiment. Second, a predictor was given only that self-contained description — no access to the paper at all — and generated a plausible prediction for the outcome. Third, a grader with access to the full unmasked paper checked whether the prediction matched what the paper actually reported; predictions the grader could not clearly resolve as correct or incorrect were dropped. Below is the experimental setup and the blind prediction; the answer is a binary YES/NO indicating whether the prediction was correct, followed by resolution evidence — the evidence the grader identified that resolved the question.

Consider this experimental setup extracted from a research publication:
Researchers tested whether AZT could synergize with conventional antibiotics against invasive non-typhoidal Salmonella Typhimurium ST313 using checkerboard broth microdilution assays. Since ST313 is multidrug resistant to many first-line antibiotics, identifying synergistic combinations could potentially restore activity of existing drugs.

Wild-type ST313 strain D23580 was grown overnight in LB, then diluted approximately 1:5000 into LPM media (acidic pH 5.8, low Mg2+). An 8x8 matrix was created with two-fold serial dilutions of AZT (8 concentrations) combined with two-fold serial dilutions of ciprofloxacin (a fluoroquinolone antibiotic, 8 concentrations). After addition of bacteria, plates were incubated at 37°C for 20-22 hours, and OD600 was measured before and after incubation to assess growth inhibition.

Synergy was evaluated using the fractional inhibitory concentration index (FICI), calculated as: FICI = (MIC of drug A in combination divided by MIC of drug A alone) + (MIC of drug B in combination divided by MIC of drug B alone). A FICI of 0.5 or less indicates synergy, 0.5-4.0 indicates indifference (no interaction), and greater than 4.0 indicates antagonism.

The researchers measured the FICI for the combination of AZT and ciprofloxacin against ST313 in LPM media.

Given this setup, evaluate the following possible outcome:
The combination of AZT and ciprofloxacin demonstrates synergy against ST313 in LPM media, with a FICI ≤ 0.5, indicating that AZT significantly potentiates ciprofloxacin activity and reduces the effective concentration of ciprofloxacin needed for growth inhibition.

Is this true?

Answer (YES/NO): YES